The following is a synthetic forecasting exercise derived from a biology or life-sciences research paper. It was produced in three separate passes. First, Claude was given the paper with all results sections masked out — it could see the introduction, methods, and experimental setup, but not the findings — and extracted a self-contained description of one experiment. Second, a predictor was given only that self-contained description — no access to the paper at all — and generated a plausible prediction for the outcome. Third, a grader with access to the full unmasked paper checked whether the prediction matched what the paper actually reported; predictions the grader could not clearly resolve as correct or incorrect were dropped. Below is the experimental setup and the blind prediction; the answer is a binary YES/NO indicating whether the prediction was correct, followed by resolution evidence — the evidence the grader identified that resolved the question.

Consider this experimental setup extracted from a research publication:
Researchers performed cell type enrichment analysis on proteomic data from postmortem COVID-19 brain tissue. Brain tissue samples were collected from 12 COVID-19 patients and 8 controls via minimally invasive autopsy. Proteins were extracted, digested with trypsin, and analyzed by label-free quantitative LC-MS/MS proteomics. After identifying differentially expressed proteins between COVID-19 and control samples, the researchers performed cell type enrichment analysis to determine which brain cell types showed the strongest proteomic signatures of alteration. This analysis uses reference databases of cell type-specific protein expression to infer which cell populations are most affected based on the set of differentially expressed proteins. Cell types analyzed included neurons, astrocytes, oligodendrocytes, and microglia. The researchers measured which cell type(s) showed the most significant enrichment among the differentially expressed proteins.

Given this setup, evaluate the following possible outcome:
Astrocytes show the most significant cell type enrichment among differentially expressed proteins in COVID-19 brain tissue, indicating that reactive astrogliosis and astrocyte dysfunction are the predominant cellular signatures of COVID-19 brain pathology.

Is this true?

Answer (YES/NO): YES